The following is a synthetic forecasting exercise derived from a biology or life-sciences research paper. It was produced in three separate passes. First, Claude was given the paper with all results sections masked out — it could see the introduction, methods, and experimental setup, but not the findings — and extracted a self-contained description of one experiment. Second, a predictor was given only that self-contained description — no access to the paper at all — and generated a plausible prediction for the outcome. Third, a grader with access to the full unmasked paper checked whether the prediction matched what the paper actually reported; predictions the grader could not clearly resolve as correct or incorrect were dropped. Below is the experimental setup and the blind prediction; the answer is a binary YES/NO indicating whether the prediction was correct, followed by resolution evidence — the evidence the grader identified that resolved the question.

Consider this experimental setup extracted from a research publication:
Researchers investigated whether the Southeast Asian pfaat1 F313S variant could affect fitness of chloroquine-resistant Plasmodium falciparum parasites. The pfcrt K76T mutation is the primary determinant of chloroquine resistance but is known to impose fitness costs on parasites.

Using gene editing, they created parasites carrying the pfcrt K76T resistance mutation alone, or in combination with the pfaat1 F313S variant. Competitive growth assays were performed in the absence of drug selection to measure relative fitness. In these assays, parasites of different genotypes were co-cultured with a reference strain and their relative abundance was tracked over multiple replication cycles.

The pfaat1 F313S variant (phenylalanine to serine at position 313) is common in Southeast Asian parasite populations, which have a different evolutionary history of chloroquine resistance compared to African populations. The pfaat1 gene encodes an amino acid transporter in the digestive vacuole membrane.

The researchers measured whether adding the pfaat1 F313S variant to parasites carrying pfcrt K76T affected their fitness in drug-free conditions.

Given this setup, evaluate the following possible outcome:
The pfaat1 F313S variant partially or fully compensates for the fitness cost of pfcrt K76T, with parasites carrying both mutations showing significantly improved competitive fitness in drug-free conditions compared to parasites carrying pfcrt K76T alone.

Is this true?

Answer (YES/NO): NO